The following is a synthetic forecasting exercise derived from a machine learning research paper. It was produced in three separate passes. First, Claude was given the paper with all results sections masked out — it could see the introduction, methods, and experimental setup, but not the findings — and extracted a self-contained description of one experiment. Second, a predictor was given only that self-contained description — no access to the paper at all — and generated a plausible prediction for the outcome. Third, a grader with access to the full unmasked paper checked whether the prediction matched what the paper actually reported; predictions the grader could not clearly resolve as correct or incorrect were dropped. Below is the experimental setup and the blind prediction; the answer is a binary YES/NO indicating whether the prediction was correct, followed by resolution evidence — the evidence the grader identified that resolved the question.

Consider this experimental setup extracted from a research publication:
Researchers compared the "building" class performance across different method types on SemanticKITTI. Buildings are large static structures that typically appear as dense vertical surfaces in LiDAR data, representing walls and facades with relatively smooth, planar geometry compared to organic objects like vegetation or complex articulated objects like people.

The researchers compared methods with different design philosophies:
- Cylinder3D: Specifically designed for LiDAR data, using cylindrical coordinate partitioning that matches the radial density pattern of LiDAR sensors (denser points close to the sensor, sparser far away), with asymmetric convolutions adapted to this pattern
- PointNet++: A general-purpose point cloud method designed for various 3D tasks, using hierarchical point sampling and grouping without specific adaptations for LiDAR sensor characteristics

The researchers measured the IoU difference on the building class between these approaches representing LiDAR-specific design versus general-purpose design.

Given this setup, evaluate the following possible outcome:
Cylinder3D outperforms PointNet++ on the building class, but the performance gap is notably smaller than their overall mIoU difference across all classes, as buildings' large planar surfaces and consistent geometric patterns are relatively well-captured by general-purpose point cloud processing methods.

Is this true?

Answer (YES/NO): YES